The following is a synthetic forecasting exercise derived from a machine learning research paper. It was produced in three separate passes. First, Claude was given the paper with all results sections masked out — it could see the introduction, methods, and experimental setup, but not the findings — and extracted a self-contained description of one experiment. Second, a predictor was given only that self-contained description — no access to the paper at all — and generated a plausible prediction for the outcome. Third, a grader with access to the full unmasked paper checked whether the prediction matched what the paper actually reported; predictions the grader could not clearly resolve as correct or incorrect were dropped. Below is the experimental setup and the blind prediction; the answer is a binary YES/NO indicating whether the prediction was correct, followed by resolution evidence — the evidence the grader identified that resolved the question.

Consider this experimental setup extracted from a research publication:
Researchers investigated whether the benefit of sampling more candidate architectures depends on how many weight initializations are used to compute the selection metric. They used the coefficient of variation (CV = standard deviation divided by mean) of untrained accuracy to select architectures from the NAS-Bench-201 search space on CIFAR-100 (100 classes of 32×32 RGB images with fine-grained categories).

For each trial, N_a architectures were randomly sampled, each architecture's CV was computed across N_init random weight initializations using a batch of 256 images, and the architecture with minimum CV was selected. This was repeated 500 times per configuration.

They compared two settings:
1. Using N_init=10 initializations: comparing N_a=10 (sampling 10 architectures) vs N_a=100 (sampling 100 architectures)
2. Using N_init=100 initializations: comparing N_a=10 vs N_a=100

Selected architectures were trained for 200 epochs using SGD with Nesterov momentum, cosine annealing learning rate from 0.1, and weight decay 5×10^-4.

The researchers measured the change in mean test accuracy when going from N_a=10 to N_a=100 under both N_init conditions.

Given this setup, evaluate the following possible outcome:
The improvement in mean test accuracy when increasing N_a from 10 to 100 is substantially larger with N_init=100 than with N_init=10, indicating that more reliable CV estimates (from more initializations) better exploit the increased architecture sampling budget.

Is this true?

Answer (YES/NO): YES